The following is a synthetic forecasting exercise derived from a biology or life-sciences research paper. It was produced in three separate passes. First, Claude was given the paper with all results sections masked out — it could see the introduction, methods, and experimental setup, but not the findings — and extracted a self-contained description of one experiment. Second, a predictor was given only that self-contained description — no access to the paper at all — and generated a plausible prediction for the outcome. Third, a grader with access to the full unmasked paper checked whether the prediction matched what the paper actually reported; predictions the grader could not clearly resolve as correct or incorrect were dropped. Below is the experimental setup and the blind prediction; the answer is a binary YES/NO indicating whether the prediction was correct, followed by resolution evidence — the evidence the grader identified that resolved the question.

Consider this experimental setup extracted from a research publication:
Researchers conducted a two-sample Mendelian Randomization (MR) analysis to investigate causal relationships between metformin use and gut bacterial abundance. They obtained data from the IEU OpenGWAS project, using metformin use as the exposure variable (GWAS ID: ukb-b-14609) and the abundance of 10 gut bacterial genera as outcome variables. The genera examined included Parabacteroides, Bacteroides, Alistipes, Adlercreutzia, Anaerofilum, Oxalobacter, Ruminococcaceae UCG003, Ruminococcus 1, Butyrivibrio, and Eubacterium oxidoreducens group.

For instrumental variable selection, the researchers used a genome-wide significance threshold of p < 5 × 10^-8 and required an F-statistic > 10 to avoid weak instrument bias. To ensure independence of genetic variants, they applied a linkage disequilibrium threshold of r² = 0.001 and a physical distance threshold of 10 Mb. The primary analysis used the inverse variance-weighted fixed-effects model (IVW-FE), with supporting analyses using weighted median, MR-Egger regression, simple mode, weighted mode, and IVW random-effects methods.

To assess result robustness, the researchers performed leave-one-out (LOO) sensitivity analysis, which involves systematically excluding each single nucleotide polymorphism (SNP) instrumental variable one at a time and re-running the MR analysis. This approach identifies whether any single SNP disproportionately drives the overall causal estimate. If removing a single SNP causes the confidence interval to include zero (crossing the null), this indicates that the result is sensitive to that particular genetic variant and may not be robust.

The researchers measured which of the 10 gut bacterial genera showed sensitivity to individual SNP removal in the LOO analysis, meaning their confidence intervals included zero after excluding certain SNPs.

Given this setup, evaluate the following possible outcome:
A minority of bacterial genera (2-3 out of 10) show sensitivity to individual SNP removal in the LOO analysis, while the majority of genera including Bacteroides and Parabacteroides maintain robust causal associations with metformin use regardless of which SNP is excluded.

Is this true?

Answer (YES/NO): NO